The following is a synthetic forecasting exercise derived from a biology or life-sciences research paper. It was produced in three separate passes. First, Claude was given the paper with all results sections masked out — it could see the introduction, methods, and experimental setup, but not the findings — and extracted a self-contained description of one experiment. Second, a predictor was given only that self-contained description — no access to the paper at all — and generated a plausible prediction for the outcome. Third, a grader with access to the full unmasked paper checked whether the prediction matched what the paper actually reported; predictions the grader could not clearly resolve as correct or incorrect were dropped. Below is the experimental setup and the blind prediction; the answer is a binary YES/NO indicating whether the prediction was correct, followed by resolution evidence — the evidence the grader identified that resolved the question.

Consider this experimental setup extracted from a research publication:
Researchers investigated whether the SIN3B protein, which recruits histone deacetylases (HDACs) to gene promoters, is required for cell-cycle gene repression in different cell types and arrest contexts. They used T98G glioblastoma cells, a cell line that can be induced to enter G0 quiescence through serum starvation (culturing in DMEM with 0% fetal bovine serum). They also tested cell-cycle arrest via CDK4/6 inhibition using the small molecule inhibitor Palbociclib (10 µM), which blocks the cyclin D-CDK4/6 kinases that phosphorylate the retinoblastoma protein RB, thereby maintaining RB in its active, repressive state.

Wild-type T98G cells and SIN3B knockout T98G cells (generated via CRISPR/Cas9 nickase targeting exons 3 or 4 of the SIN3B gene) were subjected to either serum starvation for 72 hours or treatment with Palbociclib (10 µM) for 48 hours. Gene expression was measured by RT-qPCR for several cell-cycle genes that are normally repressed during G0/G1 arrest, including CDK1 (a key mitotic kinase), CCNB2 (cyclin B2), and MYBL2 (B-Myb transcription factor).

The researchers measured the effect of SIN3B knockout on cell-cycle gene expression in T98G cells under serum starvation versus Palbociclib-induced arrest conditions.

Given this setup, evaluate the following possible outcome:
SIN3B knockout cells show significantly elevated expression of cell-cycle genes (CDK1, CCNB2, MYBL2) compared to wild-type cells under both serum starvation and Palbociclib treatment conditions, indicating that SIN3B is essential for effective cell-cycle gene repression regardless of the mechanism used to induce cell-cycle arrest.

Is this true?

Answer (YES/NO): NO